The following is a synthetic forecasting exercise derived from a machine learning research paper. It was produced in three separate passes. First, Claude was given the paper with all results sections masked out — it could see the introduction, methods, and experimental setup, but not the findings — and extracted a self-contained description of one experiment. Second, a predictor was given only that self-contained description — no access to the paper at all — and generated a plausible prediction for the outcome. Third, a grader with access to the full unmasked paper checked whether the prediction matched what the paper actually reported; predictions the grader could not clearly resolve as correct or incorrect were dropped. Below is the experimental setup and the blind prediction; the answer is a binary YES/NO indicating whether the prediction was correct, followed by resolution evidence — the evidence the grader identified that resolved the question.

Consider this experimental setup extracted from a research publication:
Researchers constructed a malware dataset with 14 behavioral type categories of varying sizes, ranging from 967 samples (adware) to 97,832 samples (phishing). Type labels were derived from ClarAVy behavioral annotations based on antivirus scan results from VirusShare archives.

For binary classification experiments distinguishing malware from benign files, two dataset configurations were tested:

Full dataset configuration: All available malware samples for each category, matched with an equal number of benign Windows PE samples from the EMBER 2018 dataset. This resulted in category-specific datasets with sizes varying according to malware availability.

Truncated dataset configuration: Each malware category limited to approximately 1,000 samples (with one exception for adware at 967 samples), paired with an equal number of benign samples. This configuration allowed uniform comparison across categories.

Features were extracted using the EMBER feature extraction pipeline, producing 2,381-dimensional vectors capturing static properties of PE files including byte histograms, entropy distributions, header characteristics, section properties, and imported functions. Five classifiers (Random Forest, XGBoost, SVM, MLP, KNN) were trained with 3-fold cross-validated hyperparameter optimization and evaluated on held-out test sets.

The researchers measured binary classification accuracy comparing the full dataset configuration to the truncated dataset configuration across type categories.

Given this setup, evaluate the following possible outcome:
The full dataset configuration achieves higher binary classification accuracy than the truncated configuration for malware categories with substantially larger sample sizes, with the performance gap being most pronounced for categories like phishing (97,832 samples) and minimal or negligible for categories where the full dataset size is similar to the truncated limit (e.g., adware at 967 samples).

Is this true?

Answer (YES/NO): NO